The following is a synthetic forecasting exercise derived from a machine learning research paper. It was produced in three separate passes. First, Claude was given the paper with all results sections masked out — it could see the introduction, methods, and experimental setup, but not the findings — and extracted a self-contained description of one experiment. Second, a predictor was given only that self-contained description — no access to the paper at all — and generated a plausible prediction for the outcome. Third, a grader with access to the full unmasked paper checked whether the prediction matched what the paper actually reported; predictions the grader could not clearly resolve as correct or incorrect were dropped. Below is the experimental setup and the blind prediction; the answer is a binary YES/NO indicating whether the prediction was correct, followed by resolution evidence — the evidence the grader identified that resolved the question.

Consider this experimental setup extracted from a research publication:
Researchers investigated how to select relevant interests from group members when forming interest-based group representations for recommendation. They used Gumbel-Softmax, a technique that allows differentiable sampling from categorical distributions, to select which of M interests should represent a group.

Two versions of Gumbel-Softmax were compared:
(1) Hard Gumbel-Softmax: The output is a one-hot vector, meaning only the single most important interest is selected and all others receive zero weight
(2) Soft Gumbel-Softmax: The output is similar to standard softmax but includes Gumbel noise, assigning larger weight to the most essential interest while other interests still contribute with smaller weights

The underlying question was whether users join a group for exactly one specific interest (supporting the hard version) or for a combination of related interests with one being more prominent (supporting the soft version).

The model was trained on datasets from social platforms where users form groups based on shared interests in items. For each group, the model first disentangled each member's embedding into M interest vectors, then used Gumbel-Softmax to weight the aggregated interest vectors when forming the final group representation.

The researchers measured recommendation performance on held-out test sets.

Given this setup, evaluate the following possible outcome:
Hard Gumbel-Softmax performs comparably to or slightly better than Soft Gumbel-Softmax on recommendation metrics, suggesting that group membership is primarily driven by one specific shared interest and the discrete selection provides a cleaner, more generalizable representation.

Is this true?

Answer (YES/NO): NO